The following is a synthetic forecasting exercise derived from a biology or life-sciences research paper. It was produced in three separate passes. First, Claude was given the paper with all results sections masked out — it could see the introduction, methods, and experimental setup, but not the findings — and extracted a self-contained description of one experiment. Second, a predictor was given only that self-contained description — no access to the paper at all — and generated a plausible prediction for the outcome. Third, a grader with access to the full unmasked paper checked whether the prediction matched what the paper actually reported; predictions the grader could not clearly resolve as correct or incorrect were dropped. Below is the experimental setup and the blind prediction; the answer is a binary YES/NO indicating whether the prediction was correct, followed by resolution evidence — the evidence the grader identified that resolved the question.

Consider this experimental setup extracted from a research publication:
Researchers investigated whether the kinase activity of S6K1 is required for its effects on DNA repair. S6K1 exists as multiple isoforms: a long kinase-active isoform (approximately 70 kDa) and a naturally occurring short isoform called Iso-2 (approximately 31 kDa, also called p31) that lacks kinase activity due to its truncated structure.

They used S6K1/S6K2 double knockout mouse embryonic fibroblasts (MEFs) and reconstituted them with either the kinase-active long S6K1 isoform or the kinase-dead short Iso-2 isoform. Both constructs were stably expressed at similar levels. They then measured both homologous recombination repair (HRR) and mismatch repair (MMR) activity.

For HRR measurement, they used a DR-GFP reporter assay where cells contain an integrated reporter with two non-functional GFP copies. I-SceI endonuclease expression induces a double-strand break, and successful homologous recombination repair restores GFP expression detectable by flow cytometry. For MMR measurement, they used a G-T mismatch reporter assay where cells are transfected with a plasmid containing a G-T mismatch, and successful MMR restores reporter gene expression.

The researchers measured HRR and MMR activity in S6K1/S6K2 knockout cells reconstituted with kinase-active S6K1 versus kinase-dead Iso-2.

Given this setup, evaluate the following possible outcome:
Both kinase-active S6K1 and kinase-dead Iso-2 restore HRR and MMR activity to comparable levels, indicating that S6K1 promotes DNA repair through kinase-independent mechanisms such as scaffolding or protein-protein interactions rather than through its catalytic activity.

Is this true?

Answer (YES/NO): NO